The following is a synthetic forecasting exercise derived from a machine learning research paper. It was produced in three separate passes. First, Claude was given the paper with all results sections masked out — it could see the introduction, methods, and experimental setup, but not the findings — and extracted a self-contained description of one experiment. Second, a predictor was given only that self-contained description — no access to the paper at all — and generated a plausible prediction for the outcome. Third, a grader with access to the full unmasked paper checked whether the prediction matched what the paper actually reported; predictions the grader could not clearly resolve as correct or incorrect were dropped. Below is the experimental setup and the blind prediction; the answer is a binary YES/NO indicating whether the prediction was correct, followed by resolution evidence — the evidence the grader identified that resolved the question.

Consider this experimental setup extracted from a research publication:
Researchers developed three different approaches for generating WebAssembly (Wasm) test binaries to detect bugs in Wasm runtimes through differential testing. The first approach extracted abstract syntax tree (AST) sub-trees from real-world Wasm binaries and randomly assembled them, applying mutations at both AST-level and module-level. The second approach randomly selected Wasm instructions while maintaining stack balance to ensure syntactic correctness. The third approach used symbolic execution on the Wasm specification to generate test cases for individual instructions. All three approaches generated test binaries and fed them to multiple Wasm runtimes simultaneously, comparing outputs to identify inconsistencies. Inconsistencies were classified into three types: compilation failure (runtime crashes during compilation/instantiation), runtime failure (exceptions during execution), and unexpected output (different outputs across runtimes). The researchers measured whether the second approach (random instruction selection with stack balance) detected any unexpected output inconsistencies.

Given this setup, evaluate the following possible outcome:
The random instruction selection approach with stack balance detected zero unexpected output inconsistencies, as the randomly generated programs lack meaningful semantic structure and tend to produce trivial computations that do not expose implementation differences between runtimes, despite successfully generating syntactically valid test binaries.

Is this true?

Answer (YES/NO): YES